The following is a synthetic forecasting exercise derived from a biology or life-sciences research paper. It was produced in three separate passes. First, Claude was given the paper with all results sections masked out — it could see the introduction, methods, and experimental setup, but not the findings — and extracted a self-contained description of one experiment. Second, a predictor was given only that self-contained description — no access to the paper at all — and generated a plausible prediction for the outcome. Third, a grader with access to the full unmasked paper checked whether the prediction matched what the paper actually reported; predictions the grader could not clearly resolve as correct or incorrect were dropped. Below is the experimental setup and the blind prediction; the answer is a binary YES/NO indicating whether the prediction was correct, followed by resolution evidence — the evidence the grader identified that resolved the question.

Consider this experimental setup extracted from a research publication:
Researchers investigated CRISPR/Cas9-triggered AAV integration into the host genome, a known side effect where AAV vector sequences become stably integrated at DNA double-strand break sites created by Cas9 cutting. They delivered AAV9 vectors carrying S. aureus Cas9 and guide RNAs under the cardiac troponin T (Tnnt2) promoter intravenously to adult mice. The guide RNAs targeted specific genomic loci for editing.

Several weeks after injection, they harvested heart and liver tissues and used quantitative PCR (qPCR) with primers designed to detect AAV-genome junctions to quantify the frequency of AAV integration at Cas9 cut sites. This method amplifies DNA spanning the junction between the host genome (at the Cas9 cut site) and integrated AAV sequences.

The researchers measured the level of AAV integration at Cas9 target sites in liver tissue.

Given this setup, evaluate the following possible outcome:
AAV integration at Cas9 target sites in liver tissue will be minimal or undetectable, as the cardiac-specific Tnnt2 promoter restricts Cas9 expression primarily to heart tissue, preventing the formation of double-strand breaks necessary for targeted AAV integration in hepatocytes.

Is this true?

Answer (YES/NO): NO